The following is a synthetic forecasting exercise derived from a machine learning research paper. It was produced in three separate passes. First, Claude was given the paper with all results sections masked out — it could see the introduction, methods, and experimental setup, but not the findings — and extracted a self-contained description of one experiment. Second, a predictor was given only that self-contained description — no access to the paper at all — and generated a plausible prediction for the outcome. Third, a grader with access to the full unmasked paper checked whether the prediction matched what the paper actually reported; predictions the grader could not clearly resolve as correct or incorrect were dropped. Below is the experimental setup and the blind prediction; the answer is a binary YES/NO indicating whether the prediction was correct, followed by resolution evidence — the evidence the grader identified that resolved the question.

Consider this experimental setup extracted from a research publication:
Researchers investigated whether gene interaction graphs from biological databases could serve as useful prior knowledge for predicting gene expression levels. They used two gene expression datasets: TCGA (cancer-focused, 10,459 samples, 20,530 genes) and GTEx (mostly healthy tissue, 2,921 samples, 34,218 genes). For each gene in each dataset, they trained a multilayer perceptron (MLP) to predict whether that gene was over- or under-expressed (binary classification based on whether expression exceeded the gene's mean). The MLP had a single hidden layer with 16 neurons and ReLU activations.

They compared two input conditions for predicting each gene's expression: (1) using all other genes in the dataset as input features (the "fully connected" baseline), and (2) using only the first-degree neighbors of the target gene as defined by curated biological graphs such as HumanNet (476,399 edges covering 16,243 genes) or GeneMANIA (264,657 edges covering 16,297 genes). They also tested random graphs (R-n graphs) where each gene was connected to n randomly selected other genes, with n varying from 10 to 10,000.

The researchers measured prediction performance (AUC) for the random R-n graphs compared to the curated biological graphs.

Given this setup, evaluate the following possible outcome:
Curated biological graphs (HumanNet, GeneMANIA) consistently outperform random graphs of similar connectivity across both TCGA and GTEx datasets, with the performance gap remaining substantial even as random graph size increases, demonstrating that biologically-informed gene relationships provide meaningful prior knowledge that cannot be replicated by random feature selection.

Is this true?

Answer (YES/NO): NO